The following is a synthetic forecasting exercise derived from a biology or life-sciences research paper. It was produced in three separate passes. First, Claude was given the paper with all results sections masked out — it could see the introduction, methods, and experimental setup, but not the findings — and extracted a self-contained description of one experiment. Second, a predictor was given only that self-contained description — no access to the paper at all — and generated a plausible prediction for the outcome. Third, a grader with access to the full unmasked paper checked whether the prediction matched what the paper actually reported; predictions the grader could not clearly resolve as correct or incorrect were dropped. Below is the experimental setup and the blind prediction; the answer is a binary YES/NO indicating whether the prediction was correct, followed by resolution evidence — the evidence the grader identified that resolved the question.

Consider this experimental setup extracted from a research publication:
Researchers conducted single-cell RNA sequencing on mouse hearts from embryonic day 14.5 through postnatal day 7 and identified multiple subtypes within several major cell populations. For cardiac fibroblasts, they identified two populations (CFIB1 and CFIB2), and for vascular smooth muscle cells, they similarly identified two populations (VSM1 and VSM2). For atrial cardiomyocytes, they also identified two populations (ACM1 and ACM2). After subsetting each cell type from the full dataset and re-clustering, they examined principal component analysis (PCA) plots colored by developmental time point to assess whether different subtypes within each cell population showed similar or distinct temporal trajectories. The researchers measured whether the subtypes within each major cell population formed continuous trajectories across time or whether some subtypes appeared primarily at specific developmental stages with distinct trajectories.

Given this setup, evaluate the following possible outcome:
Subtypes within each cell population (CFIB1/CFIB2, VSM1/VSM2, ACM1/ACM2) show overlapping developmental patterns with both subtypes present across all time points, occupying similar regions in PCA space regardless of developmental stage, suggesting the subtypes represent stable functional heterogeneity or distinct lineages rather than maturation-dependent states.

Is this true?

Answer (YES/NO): NO